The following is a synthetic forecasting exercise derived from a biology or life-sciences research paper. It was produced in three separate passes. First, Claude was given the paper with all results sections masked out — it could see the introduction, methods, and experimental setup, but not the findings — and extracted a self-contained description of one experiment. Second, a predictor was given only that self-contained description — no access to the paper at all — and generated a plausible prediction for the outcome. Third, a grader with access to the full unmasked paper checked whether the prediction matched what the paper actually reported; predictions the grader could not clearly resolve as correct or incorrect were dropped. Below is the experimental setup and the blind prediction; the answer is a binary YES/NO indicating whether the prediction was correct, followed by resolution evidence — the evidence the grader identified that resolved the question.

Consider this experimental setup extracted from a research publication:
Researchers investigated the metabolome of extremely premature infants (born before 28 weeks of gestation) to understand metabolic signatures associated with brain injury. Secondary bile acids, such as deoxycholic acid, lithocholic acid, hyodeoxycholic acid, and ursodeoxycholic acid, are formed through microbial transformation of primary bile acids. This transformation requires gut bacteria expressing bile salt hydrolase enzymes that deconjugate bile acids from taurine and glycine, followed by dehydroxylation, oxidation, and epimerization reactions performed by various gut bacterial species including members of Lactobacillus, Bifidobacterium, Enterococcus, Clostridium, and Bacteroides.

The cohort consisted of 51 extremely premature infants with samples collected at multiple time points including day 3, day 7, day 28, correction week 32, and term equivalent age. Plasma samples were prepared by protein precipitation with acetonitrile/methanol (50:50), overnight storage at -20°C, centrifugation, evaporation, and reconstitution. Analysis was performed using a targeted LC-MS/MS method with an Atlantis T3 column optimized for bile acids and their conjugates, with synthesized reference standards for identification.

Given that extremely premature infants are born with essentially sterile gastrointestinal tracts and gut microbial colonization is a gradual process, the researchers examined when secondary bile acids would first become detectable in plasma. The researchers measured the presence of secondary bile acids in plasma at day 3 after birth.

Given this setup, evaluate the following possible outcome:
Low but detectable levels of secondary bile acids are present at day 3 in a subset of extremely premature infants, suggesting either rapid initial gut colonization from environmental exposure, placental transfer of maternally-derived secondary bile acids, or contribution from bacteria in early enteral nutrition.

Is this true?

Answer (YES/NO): NO